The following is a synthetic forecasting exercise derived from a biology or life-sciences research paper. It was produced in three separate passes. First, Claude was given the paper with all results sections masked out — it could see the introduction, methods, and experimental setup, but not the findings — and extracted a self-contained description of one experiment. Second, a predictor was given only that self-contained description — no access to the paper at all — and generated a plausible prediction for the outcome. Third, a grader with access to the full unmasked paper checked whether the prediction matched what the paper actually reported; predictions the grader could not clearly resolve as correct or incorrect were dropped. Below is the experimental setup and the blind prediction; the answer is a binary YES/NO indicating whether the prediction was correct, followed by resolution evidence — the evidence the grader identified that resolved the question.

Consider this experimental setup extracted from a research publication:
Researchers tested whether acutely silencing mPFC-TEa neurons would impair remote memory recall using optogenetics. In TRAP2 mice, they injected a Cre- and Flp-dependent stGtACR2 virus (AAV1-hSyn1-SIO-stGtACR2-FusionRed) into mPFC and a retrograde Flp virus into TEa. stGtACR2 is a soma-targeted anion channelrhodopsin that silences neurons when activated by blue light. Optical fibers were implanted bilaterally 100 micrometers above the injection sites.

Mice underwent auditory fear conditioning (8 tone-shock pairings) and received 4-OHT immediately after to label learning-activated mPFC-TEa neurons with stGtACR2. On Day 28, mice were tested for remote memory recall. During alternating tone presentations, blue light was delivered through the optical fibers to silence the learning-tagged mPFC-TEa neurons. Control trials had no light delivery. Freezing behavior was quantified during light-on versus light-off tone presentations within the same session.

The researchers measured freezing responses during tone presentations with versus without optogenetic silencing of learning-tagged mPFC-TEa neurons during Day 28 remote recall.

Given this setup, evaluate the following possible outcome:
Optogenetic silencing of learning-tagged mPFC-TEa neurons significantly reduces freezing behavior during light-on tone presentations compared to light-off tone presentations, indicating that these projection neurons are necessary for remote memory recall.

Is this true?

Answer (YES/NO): NO